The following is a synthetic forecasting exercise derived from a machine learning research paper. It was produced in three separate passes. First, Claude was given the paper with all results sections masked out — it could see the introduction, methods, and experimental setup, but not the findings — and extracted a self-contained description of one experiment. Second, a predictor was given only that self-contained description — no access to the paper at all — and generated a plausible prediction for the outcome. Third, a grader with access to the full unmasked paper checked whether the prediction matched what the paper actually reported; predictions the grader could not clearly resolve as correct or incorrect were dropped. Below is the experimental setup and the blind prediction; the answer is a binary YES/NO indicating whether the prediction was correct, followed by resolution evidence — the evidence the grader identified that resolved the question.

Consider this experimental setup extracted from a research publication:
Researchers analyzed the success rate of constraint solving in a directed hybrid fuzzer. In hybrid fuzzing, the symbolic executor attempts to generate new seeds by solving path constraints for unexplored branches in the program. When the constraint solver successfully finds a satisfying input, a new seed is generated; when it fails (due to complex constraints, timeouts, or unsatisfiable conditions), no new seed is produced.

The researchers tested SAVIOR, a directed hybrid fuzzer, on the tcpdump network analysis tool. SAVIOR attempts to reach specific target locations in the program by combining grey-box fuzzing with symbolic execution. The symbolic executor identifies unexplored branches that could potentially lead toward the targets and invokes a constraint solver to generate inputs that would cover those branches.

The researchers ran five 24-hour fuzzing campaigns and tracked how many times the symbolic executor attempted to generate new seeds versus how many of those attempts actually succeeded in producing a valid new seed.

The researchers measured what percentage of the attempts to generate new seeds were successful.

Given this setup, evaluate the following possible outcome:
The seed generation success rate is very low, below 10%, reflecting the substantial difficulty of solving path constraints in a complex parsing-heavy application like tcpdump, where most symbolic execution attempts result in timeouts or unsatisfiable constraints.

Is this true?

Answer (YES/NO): NO